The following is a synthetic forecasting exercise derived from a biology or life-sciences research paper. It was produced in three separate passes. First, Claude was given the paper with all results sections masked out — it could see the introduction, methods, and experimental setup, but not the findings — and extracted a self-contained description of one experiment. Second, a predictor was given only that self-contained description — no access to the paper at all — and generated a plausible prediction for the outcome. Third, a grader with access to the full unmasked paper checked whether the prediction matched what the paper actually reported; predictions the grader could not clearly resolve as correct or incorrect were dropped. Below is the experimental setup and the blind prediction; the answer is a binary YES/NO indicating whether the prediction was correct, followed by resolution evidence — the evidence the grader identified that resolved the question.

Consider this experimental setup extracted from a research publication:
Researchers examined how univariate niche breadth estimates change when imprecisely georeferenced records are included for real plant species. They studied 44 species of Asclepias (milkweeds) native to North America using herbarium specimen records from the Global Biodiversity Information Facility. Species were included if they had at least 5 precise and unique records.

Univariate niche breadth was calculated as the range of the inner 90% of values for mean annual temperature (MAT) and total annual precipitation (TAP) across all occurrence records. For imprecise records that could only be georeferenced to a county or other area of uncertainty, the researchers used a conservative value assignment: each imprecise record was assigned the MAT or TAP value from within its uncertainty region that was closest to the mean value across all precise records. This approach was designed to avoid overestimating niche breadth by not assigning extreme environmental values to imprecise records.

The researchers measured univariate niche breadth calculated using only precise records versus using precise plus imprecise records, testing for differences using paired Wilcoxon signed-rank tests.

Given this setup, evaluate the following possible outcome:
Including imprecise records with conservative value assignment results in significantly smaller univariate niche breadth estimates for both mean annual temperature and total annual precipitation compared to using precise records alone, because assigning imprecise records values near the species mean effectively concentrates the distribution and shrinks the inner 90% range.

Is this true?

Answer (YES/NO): NO